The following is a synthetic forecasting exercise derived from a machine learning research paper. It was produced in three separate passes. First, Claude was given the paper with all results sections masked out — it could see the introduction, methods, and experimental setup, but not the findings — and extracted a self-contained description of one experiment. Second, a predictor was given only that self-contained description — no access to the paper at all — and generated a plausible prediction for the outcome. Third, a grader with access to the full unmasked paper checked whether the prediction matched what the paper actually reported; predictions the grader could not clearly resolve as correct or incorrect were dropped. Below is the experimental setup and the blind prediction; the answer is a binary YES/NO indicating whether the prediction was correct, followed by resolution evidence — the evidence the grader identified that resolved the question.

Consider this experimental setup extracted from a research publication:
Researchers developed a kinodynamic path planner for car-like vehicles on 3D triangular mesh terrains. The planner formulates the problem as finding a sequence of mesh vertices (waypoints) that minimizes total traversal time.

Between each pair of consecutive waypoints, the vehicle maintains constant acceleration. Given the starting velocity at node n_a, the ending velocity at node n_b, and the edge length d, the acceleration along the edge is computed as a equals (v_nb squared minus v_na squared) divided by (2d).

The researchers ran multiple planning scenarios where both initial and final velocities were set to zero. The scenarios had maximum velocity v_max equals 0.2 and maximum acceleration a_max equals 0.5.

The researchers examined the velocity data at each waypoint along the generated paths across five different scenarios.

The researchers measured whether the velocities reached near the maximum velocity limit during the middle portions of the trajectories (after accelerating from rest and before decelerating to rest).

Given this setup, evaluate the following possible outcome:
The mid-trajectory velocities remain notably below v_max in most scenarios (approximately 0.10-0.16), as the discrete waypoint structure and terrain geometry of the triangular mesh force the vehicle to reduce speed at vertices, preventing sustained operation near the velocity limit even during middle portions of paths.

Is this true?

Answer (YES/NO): NO